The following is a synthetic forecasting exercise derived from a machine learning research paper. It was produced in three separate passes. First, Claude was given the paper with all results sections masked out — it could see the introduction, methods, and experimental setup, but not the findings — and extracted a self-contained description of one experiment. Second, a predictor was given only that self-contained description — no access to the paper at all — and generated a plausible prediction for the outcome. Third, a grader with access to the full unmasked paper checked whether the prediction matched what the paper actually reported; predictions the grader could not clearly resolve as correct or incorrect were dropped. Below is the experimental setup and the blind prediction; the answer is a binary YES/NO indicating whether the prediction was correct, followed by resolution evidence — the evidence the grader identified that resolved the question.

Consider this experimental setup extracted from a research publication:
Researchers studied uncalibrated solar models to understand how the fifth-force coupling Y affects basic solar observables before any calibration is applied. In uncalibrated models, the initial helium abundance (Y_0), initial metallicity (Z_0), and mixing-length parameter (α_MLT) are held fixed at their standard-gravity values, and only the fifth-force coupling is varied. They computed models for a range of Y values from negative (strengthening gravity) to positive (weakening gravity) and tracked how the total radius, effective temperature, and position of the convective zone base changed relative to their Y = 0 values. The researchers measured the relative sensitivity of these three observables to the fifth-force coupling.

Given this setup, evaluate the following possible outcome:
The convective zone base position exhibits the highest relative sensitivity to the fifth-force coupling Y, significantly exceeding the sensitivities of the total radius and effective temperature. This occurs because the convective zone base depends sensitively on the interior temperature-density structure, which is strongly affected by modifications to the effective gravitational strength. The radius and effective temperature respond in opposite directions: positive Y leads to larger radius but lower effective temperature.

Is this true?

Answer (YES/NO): NO